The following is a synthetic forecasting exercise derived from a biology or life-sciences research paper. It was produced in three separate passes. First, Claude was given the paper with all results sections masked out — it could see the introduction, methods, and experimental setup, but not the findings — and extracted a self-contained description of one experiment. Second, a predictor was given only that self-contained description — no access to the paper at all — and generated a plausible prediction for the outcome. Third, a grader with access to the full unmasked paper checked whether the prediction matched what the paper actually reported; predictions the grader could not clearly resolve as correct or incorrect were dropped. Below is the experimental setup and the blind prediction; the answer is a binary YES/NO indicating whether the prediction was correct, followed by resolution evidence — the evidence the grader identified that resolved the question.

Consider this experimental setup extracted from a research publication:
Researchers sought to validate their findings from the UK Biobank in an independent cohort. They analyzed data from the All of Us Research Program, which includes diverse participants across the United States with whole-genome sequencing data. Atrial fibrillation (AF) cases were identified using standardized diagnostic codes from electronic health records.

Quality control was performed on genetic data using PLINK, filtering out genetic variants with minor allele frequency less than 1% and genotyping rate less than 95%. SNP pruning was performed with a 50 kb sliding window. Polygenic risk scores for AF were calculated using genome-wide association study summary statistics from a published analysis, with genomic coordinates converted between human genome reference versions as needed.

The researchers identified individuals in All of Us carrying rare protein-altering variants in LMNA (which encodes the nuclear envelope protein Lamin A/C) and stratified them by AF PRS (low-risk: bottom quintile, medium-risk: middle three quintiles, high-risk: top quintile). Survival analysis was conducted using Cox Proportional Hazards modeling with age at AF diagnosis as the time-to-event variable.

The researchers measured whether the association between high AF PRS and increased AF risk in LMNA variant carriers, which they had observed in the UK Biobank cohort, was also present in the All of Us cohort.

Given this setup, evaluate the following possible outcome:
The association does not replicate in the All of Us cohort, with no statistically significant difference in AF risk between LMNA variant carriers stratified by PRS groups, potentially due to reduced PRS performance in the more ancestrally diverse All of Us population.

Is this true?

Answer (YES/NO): NO